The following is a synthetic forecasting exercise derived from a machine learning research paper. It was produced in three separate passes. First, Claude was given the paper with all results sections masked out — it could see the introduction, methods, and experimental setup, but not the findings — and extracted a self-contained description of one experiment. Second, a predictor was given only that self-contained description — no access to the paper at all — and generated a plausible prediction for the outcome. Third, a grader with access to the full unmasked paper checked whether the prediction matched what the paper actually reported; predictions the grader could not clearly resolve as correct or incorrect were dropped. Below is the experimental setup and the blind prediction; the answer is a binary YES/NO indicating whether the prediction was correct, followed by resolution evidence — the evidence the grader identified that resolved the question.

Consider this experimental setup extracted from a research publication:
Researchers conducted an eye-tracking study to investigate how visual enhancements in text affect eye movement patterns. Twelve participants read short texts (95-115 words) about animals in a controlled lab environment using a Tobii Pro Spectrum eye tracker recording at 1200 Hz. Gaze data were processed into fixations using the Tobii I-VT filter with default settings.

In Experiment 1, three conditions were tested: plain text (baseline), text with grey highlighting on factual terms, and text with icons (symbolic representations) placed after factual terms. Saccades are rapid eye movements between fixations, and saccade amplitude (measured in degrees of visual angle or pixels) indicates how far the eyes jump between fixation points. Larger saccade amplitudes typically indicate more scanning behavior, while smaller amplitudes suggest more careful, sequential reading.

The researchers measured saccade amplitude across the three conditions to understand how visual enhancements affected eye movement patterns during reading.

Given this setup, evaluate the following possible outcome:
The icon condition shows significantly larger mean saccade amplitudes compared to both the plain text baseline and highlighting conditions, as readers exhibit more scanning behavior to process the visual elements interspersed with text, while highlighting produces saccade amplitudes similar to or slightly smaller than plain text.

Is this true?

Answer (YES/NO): NO